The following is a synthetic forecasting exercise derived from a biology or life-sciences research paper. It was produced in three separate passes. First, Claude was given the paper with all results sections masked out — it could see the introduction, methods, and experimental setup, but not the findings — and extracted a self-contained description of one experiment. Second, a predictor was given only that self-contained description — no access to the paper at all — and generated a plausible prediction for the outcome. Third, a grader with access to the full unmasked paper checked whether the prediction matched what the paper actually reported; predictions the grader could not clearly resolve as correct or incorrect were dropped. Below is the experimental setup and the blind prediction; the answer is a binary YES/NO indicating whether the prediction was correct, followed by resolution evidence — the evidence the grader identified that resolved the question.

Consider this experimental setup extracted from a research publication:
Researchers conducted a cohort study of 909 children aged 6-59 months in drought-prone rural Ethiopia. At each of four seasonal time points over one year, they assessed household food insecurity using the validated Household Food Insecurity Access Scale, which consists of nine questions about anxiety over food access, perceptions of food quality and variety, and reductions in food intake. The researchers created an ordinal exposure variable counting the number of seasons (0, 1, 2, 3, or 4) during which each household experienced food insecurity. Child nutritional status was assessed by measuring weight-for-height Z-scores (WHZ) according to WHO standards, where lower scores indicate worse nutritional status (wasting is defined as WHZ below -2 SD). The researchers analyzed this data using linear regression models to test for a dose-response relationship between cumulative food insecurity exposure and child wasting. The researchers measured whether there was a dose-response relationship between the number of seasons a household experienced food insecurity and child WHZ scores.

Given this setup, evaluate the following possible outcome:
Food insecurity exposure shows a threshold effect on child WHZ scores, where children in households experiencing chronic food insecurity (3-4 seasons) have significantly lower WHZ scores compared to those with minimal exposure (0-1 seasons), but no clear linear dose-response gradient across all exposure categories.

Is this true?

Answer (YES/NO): NO